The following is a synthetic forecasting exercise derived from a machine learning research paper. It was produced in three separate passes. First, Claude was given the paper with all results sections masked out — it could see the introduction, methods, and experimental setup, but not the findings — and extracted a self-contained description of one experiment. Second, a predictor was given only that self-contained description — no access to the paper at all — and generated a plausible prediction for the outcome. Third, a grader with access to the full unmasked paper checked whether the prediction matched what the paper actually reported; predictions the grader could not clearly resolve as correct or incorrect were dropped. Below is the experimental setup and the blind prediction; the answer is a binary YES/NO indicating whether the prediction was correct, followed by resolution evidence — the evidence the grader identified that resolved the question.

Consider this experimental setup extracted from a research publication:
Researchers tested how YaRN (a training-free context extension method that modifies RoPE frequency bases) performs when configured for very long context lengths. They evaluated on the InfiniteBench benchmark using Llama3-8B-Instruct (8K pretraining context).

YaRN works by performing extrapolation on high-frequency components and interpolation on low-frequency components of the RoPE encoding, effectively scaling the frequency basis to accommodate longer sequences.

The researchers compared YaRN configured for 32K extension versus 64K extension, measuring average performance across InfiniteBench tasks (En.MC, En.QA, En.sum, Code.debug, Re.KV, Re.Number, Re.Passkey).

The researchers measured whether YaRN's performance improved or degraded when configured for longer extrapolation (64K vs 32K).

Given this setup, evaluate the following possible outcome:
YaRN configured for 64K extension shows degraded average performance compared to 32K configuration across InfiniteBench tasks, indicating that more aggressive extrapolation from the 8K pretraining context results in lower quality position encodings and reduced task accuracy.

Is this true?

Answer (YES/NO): YES